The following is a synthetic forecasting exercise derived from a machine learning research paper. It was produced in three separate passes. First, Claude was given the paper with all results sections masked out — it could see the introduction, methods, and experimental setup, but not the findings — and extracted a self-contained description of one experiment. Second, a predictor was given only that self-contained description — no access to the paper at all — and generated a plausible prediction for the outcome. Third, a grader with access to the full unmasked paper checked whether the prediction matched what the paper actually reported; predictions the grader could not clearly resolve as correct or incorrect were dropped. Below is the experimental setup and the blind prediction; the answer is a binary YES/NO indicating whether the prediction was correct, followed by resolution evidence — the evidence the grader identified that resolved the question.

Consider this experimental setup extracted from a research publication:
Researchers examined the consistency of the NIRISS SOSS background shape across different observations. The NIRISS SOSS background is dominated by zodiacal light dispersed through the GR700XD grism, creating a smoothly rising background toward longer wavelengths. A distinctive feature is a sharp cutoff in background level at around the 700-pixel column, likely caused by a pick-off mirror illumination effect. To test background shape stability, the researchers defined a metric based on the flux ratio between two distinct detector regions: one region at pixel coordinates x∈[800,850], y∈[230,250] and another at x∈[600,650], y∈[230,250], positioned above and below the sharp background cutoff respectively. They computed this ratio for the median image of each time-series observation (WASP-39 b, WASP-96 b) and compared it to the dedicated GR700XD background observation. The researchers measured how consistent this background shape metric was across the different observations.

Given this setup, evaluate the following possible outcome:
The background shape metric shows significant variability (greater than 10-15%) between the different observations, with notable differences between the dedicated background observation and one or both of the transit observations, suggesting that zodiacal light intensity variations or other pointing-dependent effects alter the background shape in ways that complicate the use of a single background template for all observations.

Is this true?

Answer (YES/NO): NO